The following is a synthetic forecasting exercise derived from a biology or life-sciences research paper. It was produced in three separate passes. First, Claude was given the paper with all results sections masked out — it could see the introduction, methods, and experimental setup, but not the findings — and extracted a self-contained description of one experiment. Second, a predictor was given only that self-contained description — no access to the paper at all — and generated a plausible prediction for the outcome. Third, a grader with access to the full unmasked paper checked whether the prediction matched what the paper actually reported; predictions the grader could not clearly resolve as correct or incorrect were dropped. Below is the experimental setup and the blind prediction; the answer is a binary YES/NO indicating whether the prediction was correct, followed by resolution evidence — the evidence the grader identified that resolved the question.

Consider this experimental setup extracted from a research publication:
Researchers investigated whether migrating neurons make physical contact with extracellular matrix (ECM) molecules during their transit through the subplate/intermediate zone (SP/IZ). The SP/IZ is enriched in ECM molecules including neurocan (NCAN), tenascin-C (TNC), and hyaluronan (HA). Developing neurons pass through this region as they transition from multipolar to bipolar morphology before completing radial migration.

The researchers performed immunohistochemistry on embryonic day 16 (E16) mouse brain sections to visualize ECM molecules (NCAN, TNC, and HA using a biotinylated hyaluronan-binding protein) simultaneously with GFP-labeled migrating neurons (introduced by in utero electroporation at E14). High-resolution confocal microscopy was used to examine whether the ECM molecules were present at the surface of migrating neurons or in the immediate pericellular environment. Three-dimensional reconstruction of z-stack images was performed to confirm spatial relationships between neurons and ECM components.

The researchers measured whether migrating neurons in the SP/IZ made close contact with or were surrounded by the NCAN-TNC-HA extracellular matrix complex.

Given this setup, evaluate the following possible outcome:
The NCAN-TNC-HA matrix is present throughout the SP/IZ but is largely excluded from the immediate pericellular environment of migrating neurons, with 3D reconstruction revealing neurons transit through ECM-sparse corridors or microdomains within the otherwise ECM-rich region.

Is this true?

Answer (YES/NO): NO